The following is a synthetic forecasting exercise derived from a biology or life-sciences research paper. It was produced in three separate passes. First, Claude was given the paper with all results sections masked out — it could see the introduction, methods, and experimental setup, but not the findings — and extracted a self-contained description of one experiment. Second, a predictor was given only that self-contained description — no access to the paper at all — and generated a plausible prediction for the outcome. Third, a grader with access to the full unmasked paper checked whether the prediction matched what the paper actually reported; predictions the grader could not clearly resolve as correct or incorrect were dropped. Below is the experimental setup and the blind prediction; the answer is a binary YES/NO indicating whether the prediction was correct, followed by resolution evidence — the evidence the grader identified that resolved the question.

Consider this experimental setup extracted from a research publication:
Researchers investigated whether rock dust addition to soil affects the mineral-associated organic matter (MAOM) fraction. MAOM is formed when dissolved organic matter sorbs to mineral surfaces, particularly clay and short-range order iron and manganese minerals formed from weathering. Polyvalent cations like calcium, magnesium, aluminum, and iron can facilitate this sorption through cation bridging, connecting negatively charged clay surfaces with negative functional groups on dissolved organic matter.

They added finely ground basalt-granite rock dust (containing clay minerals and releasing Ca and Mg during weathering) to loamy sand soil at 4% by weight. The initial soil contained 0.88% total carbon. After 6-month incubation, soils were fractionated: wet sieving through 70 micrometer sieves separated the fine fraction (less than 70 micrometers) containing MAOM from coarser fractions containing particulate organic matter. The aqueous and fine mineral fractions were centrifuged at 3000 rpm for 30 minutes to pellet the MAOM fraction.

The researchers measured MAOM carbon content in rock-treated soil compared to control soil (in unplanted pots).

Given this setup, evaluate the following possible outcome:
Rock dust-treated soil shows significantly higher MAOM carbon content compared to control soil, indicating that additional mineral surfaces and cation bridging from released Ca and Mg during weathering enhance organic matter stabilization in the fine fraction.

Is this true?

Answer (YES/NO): YES